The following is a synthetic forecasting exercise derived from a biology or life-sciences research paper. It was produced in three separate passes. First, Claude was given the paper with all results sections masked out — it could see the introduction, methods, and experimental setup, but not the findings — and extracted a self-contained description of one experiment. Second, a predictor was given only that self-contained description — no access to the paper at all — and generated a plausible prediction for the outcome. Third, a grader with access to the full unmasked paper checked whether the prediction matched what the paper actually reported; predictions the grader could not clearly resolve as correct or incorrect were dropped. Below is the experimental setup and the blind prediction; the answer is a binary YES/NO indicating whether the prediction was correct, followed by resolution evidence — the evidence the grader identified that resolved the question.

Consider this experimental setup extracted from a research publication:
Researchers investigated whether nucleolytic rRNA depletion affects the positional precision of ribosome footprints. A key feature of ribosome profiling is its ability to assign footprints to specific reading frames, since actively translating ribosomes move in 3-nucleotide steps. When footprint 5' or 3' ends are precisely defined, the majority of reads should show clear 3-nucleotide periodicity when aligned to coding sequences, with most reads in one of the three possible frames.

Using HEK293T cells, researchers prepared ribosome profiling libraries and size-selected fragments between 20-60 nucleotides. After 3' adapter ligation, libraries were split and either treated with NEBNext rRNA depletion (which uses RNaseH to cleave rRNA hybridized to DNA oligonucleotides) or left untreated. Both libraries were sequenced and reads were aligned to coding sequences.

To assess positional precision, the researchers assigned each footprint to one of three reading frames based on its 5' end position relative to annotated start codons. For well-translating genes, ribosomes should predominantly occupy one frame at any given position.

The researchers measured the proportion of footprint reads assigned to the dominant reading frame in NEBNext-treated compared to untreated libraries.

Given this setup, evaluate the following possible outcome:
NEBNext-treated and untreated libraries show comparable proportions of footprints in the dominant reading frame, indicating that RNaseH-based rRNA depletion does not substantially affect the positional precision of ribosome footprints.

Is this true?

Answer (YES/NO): NO